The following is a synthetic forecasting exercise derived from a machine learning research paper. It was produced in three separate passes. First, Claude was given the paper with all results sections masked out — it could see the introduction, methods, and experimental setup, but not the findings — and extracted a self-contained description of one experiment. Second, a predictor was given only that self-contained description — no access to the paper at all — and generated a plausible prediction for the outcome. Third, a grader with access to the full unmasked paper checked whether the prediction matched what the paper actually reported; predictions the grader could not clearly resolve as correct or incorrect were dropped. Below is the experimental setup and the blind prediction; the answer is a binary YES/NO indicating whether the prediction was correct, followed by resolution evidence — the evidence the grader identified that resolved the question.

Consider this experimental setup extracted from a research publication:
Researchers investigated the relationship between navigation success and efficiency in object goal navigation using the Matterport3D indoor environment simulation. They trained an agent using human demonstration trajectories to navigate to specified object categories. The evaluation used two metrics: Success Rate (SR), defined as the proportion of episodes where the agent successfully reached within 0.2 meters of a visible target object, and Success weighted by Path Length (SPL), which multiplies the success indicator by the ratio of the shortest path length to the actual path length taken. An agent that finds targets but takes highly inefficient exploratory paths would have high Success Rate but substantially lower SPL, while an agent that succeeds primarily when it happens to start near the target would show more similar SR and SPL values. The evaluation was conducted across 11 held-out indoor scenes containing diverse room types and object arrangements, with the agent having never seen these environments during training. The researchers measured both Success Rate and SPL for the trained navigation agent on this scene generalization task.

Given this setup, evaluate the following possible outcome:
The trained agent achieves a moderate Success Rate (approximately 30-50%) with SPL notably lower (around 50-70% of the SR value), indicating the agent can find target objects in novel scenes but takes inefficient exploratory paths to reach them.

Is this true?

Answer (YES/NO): NO